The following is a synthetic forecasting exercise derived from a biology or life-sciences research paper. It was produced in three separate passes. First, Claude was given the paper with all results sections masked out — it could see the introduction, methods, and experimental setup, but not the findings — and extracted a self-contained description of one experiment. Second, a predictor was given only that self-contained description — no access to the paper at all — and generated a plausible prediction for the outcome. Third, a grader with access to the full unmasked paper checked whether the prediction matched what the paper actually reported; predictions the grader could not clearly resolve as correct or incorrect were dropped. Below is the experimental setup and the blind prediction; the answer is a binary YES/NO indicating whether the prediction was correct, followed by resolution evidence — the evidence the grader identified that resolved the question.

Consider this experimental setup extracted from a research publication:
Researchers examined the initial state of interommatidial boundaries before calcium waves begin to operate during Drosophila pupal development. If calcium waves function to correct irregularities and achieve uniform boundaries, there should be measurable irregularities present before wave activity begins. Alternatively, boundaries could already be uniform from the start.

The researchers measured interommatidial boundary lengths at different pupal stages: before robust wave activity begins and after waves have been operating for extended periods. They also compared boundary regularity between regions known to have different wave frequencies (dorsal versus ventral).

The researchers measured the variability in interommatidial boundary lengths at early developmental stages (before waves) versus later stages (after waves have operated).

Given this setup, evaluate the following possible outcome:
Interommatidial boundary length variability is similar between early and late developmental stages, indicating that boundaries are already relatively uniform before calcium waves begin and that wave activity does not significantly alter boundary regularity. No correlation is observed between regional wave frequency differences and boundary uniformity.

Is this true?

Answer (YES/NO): NO